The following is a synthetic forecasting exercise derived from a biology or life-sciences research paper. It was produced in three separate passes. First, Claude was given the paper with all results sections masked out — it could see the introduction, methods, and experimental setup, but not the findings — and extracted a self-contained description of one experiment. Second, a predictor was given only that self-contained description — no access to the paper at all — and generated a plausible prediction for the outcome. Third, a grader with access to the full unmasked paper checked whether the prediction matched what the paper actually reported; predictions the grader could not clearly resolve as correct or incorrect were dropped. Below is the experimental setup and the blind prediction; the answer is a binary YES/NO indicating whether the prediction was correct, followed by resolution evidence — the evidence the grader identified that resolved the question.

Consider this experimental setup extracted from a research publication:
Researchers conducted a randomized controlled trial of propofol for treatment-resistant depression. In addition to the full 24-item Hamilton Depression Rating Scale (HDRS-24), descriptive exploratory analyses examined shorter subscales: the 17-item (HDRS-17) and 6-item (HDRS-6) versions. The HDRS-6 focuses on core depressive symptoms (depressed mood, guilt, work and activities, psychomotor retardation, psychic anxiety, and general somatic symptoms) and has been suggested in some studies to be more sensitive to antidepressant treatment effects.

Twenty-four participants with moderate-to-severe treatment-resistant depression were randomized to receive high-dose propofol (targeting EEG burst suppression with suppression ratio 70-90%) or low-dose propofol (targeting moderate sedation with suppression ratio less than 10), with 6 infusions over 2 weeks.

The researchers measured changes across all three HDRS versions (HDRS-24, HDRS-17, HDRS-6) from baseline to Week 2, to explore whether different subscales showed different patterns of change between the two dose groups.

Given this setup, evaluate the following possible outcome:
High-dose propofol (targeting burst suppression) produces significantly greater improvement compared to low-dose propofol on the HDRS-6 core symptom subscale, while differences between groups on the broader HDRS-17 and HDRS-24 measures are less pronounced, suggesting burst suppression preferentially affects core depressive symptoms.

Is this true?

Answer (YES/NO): NO